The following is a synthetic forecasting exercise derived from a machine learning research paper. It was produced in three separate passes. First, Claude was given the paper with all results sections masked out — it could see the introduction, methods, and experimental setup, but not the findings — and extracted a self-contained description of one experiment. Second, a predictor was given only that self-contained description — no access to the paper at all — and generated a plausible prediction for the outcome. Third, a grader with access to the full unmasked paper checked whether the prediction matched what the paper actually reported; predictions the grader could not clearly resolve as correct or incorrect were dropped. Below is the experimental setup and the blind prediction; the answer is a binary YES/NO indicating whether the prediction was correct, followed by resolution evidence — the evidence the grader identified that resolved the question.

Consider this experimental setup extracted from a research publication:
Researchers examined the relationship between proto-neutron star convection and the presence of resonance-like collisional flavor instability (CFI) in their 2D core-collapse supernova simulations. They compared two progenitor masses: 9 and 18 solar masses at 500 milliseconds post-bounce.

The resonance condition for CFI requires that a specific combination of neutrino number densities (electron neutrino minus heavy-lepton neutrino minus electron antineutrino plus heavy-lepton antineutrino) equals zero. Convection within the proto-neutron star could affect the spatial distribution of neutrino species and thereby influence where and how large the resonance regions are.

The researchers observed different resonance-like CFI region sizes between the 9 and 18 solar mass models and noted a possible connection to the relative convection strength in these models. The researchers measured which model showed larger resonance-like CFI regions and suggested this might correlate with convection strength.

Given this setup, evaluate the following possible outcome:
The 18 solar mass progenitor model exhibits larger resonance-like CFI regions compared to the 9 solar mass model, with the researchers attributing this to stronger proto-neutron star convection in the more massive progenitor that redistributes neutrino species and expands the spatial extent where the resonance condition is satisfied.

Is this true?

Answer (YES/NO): YES